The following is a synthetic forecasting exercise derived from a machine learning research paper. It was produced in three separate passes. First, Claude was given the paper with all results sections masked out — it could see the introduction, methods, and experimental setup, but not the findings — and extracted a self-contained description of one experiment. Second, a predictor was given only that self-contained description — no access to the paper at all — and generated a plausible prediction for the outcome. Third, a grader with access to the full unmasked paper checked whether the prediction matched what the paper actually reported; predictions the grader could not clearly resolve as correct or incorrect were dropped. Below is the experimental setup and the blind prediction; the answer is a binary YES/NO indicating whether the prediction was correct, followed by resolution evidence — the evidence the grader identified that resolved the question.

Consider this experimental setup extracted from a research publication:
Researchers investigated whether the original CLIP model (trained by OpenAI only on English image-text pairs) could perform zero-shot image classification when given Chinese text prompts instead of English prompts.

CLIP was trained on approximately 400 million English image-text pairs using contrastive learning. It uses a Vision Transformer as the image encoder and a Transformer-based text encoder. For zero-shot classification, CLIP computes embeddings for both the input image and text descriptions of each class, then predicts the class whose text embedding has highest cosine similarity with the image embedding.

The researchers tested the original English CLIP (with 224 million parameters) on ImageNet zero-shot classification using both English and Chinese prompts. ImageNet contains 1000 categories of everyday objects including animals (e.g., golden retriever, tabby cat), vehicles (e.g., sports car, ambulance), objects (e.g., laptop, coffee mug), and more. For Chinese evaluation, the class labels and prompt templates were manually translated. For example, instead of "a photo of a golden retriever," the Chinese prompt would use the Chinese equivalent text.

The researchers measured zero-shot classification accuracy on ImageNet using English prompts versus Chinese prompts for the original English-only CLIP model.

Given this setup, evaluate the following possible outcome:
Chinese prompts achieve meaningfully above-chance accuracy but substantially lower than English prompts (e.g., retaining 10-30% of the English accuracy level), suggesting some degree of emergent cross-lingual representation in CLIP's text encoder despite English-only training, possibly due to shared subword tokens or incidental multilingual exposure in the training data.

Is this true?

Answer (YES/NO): NO